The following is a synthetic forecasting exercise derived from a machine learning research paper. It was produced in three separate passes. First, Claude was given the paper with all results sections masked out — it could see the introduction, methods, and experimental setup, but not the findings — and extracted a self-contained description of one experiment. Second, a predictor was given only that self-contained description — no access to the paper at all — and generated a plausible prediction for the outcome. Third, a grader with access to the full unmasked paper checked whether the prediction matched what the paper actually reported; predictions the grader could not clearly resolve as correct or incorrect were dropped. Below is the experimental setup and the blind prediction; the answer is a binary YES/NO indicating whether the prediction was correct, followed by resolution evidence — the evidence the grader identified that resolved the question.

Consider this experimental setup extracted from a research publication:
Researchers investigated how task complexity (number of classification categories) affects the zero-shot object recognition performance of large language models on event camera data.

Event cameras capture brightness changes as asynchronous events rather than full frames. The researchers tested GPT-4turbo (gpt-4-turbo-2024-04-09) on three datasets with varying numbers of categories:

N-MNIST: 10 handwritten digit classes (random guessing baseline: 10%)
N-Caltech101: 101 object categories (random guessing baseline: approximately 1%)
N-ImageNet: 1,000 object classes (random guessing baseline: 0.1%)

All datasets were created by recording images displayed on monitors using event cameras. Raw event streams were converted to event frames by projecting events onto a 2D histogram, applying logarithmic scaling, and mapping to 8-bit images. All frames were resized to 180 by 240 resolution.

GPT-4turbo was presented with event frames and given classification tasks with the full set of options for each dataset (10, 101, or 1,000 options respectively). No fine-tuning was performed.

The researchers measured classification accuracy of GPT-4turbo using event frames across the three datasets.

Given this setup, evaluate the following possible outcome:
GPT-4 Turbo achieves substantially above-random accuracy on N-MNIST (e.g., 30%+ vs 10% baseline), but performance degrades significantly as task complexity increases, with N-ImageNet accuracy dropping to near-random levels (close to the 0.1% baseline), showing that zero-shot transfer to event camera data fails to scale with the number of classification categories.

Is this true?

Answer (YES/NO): NO